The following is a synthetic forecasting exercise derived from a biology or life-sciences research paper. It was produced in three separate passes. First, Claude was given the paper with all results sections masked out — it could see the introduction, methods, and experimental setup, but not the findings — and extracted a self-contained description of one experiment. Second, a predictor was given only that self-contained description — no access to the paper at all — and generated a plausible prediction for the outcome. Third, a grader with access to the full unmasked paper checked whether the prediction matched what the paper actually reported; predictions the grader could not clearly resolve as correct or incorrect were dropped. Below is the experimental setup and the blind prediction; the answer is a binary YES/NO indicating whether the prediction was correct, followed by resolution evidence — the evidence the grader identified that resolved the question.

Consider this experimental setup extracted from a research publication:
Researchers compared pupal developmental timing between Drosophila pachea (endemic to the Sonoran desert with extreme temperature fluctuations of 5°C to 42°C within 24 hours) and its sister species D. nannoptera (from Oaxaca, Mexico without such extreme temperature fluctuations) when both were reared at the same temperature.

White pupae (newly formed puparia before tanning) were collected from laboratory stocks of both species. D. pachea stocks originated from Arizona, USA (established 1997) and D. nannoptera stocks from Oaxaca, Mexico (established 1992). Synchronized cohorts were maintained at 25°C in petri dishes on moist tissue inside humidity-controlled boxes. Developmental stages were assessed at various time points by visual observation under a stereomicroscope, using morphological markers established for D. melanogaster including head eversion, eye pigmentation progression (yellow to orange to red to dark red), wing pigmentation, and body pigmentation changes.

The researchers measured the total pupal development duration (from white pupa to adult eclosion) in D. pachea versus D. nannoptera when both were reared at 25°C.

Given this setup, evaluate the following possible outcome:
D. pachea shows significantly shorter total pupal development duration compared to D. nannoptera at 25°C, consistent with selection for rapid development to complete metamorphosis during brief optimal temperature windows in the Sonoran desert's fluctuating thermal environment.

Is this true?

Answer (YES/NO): NO